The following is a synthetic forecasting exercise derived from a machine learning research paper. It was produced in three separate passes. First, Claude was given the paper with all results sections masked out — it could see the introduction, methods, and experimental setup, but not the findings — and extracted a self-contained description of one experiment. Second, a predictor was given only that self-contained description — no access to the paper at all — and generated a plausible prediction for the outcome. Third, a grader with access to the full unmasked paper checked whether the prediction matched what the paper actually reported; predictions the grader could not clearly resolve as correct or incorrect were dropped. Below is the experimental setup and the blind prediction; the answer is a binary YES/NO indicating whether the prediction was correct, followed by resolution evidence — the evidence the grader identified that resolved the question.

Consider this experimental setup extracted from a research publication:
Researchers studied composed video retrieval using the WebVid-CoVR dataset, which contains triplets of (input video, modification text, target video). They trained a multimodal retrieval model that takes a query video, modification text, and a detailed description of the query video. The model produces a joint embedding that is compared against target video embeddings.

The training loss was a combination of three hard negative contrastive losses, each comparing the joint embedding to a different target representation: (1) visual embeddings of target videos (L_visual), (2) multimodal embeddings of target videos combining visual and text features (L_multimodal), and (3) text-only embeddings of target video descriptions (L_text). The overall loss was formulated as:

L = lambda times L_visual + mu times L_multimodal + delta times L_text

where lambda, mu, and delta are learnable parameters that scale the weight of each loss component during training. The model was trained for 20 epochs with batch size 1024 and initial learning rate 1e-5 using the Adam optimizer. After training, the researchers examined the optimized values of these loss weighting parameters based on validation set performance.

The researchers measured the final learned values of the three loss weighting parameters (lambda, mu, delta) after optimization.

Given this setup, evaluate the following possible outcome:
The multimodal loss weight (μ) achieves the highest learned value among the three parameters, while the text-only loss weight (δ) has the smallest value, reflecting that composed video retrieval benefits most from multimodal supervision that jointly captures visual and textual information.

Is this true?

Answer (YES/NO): NO